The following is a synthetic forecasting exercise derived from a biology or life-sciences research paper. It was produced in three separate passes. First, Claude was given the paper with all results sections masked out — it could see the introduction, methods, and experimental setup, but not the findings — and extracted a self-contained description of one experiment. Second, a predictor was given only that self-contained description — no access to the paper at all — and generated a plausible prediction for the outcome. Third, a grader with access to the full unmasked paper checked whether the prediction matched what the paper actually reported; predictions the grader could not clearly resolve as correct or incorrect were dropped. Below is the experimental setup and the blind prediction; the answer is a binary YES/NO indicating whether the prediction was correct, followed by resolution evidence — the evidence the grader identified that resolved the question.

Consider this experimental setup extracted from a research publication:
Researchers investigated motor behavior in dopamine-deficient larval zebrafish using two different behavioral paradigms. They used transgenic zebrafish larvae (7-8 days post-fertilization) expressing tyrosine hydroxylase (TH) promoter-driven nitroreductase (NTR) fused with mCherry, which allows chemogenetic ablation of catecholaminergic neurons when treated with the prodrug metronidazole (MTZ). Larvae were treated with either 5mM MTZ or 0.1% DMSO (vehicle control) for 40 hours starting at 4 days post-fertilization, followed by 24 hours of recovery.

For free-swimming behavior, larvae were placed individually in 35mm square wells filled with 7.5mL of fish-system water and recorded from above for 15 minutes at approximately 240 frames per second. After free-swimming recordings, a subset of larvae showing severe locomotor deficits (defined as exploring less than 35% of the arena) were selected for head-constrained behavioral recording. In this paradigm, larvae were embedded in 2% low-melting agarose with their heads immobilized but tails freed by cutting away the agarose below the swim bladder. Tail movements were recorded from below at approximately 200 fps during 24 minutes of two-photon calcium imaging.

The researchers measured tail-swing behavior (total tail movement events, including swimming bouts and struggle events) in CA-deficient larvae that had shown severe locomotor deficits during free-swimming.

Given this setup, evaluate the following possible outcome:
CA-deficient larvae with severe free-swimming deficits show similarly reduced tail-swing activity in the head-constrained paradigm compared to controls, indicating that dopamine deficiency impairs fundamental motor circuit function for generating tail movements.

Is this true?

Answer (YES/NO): NO